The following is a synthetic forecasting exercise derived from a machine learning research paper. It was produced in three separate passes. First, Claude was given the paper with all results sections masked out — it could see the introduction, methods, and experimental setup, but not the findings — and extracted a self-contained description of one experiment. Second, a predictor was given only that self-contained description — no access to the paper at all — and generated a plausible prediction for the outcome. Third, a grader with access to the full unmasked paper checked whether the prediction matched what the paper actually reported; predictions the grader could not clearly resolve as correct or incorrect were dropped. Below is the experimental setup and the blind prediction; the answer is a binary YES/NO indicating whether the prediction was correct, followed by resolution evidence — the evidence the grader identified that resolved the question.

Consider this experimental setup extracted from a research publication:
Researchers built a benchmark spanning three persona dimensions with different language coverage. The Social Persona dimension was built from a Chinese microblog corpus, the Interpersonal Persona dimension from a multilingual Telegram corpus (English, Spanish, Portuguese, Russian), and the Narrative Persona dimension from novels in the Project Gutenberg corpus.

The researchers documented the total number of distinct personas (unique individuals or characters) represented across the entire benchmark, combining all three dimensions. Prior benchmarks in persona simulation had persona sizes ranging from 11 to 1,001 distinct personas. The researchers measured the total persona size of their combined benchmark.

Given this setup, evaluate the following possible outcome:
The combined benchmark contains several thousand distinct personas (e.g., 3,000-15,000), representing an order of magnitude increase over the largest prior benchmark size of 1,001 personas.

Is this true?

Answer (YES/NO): NO